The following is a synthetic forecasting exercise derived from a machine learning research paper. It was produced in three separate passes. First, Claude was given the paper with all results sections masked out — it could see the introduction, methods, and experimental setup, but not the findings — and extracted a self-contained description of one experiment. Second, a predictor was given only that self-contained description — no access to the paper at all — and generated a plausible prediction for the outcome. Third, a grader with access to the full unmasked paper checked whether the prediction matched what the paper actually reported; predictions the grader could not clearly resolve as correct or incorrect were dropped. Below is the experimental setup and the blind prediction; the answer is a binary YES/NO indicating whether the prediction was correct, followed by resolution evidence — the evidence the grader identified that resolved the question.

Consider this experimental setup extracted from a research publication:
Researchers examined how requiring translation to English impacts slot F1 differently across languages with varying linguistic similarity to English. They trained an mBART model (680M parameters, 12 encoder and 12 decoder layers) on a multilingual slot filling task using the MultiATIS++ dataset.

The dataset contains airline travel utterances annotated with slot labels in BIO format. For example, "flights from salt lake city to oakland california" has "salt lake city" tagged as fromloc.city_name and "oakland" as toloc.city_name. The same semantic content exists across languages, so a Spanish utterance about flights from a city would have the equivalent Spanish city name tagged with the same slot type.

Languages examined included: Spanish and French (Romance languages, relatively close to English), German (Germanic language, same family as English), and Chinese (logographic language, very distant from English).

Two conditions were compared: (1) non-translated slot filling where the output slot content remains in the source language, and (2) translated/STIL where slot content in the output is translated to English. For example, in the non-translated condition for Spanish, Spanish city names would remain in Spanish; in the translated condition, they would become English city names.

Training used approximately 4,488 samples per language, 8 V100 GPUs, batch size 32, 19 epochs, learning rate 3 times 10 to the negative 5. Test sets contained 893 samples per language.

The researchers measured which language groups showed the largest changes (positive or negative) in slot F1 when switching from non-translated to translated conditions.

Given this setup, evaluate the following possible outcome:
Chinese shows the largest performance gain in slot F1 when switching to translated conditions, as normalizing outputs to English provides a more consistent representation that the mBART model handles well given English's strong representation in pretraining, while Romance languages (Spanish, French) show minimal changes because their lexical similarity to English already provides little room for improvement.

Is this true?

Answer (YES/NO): NO